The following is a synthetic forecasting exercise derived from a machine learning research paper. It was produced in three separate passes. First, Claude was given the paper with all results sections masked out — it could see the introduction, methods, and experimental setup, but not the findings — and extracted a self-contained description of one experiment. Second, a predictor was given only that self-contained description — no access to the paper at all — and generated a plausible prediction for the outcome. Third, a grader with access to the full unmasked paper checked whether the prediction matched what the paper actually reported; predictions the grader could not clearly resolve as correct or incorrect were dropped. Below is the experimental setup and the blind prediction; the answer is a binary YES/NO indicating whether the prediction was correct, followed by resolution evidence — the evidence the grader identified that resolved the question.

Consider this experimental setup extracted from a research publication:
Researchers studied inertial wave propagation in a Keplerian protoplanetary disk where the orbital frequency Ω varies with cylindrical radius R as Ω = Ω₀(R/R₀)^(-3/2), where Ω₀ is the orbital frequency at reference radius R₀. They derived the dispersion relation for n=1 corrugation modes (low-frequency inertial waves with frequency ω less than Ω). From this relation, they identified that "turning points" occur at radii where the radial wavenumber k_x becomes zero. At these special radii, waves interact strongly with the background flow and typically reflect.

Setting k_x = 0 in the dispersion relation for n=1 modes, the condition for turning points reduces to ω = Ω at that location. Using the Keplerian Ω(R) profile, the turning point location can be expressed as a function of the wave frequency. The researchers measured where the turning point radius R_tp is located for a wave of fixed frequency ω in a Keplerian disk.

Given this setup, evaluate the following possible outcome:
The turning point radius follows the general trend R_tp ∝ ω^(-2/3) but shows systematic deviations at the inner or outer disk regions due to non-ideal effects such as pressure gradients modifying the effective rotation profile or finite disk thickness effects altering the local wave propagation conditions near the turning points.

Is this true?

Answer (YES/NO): NO